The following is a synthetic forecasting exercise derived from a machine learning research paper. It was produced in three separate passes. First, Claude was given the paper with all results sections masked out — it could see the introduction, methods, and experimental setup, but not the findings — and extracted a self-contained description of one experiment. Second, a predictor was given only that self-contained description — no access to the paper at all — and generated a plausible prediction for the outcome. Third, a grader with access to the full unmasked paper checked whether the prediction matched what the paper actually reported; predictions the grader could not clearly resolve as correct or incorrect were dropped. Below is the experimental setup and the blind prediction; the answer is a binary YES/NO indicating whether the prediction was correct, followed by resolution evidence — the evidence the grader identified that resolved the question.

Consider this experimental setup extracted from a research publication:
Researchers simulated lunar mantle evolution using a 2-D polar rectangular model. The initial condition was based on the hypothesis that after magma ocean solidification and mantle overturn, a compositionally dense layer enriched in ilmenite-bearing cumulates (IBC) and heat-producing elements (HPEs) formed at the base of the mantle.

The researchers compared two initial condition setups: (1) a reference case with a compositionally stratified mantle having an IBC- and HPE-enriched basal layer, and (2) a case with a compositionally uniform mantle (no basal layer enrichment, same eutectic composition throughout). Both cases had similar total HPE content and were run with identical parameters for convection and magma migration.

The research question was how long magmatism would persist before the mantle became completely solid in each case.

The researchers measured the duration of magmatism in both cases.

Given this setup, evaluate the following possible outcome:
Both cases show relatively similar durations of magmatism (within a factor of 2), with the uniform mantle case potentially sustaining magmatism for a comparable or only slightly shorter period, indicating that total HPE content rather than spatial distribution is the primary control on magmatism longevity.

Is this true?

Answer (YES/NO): NO